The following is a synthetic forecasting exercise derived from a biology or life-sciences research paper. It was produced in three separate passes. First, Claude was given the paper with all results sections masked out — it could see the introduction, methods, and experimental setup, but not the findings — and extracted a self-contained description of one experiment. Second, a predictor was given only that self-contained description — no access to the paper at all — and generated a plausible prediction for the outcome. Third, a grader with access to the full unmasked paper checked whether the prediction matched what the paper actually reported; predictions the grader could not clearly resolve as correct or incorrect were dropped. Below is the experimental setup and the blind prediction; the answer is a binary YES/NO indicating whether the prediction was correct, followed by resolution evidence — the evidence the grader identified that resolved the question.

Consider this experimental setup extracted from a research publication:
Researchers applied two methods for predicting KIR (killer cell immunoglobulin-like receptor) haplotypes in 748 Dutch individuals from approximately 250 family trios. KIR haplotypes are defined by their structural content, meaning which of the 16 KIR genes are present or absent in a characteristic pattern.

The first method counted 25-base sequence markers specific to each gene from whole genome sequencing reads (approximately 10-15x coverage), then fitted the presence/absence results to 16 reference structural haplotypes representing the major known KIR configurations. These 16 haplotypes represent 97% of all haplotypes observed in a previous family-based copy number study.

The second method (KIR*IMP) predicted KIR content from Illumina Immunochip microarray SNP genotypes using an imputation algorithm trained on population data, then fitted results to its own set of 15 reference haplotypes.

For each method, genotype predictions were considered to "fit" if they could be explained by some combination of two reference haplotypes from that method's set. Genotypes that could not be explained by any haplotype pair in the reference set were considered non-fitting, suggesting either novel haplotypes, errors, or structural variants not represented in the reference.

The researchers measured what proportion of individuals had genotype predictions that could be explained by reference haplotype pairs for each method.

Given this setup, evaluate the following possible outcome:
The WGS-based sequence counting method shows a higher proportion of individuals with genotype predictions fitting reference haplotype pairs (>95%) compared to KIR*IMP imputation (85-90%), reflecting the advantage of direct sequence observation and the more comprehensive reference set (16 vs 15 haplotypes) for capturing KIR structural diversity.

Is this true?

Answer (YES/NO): NO